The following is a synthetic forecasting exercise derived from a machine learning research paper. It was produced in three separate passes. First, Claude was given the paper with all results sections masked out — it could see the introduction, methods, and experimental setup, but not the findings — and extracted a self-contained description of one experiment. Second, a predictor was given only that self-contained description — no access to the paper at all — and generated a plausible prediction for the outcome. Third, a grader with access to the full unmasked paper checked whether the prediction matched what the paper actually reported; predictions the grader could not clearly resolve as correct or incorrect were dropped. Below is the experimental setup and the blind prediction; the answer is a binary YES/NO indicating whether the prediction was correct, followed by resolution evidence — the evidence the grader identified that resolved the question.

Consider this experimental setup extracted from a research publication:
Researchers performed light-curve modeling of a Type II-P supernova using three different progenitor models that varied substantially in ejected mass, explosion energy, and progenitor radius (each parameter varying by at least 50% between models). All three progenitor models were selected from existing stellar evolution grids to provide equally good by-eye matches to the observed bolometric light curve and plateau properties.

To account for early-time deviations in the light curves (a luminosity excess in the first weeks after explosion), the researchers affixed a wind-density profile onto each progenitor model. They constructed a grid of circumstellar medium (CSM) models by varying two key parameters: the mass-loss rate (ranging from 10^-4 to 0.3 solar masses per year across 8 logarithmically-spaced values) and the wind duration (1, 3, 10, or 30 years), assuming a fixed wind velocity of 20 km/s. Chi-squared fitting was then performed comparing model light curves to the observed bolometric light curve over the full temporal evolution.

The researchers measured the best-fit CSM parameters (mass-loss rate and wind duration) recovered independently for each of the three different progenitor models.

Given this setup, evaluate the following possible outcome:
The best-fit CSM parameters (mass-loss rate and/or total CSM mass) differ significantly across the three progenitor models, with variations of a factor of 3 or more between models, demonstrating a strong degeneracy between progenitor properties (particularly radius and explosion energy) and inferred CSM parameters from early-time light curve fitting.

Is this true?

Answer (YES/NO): NO